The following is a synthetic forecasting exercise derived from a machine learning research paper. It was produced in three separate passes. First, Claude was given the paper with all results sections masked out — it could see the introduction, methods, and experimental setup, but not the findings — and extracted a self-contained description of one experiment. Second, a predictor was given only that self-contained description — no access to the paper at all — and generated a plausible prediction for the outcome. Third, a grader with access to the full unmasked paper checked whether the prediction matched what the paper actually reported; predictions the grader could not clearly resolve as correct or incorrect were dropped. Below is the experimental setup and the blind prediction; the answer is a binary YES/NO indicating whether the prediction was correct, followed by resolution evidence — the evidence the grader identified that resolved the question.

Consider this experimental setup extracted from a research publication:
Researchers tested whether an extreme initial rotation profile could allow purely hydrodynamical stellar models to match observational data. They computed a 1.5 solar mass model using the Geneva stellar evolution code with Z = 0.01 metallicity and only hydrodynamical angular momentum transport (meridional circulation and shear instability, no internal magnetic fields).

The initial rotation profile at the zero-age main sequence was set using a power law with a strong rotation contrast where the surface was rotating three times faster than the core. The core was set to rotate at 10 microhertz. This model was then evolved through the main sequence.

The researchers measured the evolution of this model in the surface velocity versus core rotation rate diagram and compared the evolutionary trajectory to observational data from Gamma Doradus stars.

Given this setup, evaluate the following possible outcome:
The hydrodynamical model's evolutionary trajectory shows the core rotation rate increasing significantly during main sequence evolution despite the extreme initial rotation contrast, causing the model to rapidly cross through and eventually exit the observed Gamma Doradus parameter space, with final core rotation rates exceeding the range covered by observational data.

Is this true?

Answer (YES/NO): NO